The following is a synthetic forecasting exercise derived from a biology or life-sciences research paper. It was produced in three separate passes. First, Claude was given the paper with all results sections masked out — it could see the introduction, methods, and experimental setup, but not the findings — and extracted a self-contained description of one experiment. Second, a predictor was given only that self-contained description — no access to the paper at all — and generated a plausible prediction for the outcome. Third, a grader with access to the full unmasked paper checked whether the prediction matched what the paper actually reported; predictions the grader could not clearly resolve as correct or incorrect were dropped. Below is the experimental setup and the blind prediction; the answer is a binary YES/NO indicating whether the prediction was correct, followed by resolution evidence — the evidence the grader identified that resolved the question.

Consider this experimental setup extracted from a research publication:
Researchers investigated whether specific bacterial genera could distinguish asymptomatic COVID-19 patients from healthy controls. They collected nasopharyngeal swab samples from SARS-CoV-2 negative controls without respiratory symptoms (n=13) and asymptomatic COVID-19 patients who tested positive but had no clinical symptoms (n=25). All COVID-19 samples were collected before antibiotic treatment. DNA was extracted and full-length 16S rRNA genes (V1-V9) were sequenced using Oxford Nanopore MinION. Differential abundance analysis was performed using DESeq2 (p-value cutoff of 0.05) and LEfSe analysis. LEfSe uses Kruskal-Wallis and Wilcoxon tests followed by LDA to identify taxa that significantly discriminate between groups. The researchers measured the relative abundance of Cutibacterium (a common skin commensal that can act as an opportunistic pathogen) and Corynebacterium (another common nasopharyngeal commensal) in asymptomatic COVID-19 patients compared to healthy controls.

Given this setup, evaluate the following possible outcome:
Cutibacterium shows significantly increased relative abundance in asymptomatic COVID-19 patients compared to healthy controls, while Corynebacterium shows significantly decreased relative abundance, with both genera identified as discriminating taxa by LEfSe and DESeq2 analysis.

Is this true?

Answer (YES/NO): NO